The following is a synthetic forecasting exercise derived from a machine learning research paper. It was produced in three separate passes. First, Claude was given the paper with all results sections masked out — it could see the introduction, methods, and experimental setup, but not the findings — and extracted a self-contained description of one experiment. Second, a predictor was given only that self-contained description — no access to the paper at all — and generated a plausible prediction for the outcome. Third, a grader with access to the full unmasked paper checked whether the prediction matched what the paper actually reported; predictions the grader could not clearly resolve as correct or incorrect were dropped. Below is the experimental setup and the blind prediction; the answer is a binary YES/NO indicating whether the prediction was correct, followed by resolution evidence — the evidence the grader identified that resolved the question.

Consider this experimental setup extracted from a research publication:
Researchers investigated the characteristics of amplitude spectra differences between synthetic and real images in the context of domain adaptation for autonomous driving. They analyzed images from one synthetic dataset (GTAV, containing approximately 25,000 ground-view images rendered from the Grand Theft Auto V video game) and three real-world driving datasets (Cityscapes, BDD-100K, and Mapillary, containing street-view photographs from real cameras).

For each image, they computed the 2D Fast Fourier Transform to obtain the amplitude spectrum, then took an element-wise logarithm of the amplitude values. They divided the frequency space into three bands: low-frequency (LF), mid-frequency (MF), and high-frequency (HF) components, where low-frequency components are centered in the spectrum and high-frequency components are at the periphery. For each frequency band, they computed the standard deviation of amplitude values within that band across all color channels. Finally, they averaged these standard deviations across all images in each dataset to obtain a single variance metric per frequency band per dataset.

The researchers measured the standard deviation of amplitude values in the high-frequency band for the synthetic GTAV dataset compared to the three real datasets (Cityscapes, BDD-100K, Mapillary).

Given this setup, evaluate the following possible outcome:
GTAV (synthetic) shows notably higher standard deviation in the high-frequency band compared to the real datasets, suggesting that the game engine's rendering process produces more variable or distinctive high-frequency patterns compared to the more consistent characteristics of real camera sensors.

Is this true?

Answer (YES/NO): NO